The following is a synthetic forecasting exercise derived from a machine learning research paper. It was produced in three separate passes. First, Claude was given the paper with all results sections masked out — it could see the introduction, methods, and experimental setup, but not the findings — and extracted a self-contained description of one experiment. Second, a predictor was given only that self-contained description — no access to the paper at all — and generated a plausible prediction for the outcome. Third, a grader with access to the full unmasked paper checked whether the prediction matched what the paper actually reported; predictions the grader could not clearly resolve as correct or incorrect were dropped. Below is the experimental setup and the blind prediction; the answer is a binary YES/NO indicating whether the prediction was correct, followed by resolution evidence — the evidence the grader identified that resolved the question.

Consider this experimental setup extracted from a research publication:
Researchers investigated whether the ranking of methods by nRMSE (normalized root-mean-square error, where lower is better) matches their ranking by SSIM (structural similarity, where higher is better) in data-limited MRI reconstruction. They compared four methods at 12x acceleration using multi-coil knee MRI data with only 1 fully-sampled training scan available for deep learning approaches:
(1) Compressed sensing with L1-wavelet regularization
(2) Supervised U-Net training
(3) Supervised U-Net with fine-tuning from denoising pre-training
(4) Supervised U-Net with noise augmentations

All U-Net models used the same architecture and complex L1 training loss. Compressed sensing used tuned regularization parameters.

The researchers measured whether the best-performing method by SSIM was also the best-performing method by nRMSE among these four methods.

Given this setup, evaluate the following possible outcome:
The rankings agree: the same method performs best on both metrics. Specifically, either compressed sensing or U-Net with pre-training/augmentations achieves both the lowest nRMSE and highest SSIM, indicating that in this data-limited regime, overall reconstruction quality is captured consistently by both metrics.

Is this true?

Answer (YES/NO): NO